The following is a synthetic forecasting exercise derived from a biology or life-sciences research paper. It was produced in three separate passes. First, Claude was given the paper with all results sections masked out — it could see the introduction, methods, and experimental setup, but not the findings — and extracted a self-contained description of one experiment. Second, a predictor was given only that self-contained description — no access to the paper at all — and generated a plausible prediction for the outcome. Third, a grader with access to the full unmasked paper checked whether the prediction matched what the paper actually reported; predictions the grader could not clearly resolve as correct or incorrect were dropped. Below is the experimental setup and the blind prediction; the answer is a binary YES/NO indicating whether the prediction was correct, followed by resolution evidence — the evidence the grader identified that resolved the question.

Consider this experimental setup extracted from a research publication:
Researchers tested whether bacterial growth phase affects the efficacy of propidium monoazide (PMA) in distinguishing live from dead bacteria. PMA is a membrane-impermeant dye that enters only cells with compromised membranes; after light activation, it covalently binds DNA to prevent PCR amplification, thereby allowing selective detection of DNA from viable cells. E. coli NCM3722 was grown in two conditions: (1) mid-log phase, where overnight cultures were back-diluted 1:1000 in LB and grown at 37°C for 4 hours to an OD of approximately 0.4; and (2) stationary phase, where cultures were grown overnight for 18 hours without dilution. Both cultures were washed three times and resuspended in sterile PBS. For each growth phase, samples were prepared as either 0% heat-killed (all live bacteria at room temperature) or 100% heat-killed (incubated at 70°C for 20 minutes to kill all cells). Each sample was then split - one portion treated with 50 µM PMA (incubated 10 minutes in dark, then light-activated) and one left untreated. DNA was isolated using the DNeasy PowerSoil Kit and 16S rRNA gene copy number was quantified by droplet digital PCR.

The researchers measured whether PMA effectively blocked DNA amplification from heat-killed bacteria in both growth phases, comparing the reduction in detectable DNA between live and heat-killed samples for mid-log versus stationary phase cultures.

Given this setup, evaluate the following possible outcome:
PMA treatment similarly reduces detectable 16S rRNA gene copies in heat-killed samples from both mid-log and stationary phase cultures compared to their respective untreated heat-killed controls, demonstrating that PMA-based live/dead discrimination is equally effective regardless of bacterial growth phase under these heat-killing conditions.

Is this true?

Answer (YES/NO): YES